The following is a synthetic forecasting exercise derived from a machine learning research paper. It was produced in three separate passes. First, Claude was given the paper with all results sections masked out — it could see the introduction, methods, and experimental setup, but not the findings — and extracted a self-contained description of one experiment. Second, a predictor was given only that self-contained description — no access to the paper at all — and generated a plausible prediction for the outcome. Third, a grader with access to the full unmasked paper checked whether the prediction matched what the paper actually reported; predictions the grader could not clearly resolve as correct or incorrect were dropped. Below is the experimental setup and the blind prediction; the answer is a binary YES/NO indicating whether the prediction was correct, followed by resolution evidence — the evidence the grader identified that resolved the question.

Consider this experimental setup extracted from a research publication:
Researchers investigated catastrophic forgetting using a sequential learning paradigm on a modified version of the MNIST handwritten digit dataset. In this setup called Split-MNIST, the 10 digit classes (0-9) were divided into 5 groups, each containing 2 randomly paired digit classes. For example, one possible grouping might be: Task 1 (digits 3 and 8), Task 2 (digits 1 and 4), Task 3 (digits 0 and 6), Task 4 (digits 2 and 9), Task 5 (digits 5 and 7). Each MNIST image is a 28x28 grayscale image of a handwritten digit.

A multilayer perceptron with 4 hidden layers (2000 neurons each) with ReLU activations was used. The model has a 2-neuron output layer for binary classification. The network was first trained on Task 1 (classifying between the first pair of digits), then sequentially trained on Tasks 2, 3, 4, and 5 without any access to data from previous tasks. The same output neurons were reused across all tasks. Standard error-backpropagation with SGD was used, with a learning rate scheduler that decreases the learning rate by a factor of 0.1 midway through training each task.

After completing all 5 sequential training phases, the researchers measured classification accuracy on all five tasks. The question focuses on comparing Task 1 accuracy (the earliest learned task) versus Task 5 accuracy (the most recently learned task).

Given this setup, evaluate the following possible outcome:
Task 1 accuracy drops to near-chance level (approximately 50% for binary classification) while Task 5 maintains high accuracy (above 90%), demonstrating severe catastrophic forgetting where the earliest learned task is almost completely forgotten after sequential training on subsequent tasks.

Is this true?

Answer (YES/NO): NO